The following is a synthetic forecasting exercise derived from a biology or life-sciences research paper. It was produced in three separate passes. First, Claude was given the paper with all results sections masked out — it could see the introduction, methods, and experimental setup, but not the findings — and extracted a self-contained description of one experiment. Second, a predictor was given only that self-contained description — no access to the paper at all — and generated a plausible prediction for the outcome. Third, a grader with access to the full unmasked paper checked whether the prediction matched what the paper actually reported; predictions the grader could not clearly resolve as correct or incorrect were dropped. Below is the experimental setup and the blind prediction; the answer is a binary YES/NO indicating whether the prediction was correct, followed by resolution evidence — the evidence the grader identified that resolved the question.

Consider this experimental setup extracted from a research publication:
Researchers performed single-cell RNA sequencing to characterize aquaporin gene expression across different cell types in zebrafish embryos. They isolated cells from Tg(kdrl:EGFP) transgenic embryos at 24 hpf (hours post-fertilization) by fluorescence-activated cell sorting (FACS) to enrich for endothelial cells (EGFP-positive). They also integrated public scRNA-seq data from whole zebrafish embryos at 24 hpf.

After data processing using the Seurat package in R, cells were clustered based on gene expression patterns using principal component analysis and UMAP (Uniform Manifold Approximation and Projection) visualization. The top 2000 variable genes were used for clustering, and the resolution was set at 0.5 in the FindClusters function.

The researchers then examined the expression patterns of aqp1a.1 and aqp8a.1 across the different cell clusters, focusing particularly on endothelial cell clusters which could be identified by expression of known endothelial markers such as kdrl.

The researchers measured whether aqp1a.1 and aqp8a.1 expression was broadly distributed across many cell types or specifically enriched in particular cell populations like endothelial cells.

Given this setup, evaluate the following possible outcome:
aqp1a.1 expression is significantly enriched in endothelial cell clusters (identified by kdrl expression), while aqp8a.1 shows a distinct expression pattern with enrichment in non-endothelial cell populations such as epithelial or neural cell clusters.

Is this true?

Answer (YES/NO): NO